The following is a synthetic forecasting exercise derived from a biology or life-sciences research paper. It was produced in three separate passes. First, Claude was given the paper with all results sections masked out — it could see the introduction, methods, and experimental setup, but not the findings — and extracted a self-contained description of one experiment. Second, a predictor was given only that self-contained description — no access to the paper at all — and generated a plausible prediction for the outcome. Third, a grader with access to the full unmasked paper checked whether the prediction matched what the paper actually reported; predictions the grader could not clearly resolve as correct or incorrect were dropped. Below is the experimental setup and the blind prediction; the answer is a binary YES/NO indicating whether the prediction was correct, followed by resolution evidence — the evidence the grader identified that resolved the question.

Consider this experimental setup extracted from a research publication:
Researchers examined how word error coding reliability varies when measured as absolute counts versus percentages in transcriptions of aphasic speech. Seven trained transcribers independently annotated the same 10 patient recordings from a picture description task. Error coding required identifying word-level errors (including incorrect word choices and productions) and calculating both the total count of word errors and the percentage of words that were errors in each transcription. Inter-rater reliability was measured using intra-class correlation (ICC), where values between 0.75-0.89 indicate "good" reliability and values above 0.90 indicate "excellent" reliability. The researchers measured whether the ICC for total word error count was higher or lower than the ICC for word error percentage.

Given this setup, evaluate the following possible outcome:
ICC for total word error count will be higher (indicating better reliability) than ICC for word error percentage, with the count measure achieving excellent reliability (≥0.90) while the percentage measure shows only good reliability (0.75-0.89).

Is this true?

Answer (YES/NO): NO